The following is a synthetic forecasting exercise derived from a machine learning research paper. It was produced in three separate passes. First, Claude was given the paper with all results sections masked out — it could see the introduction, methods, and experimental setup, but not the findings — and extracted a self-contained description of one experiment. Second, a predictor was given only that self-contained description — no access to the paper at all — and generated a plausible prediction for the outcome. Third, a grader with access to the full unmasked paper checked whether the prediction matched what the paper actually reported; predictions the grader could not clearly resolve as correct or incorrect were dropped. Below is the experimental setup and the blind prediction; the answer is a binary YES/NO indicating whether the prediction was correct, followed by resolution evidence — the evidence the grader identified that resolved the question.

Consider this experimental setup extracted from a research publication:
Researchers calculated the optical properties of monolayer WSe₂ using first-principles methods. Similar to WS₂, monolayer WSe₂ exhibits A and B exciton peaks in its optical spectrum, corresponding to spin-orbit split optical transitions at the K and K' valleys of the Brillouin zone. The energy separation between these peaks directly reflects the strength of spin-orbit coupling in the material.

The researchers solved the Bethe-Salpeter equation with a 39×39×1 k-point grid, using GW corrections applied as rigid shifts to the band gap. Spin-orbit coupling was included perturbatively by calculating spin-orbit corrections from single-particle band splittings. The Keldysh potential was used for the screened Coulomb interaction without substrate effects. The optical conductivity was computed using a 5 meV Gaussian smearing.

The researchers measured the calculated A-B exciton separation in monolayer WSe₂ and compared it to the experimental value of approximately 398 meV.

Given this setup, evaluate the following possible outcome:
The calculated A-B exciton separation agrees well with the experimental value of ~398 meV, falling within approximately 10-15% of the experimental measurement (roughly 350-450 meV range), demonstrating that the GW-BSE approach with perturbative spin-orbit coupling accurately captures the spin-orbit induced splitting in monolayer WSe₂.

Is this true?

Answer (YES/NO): YES